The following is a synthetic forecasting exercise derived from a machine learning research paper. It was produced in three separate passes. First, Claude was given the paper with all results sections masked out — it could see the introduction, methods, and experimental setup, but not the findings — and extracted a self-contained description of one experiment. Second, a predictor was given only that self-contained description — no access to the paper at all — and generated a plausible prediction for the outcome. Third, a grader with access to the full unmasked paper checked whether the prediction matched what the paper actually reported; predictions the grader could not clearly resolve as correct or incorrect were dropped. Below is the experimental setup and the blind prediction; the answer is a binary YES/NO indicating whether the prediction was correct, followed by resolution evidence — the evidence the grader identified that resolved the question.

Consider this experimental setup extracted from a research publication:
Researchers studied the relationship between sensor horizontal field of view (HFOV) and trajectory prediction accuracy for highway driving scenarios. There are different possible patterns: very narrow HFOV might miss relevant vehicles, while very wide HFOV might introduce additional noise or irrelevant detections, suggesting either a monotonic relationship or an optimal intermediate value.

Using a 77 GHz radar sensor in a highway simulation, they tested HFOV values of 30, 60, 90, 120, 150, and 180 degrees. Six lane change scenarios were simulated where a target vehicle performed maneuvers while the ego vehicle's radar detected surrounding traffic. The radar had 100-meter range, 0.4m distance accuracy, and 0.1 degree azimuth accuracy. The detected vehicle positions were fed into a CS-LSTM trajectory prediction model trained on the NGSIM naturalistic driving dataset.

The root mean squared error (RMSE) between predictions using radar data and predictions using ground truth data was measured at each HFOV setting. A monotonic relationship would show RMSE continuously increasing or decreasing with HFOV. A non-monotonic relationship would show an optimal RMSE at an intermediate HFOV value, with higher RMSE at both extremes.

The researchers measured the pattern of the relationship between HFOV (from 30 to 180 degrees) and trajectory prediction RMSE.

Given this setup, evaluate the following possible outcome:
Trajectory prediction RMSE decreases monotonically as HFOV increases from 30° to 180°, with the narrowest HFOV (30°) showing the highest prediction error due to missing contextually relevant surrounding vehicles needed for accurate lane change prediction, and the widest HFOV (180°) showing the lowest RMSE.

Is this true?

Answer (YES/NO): NO